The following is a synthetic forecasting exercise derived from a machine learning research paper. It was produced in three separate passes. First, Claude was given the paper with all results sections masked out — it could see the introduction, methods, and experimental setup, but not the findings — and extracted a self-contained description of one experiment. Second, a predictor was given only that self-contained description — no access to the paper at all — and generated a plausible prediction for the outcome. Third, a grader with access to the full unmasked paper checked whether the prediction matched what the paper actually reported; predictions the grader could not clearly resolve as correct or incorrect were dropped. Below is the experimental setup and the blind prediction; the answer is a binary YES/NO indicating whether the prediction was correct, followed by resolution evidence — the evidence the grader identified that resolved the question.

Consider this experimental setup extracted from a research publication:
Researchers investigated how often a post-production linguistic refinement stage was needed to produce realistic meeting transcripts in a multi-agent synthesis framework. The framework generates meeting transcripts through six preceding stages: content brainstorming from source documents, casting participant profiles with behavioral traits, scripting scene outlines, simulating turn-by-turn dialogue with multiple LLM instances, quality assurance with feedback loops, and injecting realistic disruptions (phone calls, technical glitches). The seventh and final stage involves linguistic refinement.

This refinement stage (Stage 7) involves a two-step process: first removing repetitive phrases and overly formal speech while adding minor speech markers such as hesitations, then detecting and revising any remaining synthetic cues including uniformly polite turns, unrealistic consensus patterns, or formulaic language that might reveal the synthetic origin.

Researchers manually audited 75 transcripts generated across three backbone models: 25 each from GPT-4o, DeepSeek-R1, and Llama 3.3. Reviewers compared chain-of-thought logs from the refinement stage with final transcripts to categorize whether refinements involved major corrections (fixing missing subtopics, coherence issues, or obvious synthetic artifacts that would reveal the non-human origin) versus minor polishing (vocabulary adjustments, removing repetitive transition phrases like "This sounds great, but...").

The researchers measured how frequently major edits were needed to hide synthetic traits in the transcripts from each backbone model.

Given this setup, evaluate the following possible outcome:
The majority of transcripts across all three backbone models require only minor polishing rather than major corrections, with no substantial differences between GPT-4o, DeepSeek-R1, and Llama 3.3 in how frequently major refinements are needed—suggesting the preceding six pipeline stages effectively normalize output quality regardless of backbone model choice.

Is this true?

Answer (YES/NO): YES